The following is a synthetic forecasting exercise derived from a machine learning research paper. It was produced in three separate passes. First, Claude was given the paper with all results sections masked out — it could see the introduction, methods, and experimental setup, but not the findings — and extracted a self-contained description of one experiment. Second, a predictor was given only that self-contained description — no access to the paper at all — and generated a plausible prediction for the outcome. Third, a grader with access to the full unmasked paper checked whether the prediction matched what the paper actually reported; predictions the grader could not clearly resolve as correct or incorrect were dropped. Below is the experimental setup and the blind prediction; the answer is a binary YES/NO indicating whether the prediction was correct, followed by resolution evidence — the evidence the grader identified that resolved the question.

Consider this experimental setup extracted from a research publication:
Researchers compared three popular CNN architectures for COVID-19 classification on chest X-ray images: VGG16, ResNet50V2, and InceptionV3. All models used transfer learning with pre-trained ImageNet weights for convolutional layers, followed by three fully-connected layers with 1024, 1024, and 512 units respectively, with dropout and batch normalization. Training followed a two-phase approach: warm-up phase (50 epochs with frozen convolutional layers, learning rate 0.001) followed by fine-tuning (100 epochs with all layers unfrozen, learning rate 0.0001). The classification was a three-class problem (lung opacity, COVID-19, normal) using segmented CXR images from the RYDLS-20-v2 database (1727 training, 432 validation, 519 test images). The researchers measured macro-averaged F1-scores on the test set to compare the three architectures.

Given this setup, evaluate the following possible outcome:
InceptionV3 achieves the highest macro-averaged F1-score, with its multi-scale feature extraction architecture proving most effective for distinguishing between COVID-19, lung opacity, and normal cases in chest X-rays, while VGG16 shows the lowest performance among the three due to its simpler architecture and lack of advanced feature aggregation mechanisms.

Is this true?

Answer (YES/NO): NO